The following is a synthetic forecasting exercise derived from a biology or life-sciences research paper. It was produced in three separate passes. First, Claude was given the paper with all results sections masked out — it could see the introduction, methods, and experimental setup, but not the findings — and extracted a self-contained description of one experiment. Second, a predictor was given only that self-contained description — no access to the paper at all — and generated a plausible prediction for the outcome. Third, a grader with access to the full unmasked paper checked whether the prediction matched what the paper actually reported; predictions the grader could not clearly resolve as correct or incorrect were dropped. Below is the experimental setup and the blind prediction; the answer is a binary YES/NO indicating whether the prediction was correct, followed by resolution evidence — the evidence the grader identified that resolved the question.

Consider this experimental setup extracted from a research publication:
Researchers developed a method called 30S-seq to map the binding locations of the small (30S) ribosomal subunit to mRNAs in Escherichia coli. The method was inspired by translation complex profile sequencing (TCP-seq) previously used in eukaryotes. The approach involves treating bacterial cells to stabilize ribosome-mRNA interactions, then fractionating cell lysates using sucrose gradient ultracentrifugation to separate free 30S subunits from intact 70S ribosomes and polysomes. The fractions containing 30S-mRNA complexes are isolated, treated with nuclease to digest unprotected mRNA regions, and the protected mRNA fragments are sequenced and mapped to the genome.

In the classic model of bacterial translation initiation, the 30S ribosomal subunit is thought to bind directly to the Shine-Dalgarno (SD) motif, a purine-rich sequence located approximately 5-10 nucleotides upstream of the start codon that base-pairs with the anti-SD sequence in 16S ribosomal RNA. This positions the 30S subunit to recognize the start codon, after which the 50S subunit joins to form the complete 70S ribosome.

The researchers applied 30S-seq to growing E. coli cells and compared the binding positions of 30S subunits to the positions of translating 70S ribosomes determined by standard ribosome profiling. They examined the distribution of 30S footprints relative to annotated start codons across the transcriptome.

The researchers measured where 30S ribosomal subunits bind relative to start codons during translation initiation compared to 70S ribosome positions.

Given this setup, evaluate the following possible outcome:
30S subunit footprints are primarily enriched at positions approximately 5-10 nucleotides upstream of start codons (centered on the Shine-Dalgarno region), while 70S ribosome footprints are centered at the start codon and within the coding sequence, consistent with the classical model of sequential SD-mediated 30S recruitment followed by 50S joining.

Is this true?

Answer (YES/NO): NO